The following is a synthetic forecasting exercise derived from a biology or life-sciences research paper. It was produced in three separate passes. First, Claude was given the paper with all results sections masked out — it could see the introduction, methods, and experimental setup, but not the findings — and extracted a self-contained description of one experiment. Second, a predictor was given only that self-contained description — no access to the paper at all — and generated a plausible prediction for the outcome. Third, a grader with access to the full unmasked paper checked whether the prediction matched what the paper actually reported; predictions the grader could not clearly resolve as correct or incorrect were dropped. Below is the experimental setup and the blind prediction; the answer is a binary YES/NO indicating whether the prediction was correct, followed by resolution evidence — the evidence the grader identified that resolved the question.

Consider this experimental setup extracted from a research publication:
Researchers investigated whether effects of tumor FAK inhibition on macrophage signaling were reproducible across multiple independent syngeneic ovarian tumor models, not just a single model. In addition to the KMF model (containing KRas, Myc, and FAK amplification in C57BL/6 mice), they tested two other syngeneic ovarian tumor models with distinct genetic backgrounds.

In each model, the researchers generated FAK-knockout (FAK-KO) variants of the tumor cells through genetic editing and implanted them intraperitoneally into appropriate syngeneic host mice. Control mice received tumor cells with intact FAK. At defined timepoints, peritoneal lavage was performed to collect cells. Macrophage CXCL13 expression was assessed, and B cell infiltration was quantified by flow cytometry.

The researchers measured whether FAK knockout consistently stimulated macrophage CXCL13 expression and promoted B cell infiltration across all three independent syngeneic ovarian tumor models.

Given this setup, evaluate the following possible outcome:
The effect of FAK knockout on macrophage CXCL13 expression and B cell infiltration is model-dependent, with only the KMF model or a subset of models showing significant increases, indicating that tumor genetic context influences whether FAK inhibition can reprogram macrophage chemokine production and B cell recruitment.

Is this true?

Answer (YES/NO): NO